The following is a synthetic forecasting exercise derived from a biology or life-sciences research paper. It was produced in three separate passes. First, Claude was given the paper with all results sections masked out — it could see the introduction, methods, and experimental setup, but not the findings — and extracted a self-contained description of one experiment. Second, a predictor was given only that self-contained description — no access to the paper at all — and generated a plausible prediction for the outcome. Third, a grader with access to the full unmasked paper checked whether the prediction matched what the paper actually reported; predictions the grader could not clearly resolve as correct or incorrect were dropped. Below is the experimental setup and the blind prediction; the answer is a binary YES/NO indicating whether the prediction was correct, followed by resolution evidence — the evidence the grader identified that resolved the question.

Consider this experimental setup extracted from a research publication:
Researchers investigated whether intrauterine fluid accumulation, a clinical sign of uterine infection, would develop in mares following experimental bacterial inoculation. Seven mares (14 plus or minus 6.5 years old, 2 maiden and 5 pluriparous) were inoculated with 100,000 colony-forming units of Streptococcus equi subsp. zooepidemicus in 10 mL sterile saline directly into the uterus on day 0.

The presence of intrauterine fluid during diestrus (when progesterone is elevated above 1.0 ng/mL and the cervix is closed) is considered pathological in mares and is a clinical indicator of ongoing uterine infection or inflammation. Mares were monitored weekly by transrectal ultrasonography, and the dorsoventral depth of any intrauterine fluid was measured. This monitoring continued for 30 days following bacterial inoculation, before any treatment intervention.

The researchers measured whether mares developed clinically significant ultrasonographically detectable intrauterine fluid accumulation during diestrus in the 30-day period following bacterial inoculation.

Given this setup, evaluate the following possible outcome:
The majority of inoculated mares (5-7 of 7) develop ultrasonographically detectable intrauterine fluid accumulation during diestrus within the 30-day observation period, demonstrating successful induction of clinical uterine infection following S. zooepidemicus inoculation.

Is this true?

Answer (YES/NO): NO